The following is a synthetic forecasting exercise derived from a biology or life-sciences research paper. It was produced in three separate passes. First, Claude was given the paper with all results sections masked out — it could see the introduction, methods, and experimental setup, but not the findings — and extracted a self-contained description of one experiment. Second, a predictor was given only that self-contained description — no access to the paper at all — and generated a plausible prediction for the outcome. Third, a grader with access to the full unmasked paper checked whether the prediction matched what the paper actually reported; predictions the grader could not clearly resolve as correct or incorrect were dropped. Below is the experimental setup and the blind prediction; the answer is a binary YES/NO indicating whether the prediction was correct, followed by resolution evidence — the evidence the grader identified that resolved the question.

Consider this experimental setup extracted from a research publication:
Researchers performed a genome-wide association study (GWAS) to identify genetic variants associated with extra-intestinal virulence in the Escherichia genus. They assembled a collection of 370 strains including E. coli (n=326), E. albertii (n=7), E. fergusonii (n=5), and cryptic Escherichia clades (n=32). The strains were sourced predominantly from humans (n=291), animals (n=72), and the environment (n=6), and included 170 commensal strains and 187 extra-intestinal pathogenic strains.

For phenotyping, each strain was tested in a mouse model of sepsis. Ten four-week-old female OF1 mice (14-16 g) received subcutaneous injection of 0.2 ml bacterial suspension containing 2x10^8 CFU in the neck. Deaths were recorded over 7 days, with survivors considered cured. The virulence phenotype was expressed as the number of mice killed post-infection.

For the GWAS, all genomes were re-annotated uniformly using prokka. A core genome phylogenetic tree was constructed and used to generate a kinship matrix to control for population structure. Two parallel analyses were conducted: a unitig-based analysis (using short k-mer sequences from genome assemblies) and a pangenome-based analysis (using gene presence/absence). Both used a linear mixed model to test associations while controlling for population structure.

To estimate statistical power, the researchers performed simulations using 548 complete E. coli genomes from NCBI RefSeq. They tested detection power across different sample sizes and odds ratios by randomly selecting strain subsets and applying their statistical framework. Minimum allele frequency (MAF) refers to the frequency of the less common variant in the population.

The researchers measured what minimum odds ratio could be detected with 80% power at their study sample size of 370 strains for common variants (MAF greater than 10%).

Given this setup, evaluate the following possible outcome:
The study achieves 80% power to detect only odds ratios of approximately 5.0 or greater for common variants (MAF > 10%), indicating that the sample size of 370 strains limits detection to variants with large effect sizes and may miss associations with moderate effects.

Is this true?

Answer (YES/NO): YES